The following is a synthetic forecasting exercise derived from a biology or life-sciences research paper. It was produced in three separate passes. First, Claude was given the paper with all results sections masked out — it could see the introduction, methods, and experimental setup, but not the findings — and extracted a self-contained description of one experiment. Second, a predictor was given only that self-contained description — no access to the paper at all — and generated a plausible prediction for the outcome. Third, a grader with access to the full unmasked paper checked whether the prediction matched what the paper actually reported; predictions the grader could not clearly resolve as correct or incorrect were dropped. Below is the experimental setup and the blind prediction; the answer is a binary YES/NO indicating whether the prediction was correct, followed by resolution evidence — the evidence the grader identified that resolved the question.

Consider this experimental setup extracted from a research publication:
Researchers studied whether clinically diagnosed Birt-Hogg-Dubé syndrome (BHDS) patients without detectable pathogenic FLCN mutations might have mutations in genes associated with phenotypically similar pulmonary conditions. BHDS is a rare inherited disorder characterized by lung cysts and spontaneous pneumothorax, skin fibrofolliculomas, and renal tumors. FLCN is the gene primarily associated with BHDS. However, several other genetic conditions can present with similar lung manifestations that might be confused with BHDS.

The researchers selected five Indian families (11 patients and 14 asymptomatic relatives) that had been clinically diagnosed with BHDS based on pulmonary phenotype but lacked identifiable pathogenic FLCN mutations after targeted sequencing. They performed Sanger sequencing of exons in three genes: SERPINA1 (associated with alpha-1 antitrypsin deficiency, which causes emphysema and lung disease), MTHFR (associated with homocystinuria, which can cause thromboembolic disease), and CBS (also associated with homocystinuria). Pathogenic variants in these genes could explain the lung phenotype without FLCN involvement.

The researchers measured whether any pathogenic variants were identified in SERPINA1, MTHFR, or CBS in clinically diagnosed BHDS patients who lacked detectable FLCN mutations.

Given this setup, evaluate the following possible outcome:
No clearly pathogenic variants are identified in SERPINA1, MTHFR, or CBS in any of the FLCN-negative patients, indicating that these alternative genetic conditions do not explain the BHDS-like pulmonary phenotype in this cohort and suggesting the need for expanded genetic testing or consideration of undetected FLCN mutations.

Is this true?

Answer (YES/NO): NO